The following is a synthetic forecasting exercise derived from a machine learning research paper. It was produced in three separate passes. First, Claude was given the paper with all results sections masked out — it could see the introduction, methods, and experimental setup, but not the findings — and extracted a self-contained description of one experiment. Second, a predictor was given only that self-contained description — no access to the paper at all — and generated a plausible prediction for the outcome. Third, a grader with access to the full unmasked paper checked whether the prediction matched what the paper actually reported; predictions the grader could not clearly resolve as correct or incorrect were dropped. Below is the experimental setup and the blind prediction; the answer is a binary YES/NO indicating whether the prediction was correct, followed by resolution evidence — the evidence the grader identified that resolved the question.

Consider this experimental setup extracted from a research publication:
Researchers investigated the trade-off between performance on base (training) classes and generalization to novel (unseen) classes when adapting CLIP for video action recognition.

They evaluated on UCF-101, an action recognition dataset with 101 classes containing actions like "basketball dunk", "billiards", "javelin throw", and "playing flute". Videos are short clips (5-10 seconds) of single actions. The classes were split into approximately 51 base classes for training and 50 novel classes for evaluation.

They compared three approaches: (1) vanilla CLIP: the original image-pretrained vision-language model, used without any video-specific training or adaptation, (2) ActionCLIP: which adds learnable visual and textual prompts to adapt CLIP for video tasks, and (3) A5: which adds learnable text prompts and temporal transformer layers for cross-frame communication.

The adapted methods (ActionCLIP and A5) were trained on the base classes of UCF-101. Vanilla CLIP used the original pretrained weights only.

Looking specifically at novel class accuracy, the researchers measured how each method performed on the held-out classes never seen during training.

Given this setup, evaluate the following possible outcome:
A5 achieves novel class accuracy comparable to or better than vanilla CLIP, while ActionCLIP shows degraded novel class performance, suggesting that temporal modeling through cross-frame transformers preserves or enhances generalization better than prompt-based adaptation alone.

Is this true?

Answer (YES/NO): NO